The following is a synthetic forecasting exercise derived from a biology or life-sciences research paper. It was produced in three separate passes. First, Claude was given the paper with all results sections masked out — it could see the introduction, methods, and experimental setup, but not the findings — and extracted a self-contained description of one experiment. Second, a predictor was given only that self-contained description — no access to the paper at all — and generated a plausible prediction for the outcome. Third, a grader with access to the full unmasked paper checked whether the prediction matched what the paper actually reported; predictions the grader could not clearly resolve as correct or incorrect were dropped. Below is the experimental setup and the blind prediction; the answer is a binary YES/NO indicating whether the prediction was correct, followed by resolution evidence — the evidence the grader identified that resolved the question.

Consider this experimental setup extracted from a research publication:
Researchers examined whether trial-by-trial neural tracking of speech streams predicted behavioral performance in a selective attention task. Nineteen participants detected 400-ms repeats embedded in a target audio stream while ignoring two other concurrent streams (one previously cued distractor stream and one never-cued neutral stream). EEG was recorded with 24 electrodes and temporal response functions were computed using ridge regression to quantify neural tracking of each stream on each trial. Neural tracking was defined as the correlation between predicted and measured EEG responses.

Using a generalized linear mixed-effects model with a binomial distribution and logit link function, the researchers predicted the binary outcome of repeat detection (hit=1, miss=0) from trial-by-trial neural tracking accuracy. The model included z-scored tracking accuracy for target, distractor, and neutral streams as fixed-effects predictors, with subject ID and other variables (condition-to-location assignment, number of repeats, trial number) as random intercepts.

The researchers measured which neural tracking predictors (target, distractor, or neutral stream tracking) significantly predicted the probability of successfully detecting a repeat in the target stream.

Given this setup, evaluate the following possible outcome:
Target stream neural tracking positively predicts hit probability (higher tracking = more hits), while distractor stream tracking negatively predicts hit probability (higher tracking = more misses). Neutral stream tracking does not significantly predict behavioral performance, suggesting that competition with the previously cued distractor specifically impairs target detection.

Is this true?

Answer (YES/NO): NO